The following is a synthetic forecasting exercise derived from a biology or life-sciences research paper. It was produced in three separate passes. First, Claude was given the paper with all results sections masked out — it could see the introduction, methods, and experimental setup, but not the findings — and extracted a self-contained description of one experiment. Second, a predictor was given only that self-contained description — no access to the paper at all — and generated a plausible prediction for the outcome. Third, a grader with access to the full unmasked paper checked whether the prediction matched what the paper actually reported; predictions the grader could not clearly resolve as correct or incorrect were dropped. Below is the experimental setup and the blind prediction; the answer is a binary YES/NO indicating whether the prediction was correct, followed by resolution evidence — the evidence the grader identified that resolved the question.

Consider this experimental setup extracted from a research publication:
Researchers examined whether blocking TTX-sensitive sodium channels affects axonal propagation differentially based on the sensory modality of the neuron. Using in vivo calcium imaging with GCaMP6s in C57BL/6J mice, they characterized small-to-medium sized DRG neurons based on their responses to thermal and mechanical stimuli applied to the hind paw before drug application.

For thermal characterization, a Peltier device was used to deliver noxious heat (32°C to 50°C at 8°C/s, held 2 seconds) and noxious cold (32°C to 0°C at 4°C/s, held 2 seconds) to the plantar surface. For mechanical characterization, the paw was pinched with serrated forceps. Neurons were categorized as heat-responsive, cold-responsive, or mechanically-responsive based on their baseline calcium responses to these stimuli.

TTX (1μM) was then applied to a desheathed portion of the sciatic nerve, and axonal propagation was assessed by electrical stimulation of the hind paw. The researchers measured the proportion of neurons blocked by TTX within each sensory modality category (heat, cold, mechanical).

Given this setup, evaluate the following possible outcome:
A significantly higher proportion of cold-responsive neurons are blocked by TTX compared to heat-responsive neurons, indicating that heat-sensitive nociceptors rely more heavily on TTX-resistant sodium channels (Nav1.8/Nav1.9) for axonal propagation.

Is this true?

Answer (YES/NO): NO